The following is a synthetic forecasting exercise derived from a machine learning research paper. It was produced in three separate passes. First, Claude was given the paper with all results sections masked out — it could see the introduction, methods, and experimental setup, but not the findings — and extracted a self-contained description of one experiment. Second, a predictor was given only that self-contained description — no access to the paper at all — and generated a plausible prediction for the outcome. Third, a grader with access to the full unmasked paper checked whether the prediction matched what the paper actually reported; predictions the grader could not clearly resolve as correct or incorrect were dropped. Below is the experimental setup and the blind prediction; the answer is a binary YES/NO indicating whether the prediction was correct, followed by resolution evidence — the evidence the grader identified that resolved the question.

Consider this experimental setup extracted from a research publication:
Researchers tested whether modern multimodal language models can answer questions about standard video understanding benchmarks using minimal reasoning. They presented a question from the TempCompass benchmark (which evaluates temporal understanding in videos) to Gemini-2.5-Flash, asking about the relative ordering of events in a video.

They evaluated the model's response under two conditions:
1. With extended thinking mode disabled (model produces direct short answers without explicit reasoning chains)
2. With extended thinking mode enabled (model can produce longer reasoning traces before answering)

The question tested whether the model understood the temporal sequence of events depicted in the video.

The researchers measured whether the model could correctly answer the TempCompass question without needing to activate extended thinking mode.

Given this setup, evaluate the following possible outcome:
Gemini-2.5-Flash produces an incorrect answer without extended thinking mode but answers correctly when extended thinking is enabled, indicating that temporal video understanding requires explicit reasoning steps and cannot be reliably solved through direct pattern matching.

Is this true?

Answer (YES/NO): NO